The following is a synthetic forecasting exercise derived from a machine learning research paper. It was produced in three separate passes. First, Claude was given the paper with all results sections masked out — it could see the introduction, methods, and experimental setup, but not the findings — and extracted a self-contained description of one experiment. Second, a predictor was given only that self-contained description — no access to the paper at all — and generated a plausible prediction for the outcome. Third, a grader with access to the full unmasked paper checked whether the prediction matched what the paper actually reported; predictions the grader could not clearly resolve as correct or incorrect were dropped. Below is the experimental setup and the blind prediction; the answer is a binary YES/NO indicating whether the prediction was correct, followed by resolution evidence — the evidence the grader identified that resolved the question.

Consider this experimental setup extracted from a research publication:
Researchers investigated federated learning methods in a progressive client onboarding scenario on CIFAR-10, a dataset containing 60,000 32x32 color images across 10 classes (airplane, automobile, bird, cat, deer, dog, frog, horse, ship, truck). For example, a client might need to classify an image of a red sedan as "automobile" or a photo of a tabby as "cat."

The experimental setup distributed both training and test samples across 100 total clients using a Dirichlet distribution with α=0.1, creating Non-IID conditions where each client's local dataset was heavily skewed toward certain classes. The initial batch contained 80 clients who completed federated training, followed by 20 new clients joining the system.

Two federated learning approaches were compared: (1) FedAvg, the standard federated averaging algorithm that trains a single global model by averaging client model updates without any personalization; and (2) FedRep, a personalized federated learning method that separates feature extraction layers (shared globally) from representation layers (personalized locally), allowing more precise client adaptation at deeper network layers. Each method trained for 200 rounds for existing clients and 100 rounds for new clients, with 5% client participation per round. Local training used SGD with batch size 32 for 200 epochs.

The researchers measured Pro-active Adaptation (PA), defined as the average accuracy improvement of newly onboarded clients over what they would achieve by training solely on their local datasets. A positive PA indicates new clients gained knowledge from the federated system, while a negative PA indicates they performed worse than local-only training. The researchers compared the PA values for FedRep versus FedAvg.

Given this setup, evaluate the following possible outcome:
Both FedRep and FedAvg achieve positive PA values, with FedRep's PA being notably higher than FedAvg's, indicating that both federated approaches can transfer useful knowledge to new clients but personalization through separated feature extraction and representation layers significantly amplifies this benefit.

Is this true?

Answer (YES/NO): NO